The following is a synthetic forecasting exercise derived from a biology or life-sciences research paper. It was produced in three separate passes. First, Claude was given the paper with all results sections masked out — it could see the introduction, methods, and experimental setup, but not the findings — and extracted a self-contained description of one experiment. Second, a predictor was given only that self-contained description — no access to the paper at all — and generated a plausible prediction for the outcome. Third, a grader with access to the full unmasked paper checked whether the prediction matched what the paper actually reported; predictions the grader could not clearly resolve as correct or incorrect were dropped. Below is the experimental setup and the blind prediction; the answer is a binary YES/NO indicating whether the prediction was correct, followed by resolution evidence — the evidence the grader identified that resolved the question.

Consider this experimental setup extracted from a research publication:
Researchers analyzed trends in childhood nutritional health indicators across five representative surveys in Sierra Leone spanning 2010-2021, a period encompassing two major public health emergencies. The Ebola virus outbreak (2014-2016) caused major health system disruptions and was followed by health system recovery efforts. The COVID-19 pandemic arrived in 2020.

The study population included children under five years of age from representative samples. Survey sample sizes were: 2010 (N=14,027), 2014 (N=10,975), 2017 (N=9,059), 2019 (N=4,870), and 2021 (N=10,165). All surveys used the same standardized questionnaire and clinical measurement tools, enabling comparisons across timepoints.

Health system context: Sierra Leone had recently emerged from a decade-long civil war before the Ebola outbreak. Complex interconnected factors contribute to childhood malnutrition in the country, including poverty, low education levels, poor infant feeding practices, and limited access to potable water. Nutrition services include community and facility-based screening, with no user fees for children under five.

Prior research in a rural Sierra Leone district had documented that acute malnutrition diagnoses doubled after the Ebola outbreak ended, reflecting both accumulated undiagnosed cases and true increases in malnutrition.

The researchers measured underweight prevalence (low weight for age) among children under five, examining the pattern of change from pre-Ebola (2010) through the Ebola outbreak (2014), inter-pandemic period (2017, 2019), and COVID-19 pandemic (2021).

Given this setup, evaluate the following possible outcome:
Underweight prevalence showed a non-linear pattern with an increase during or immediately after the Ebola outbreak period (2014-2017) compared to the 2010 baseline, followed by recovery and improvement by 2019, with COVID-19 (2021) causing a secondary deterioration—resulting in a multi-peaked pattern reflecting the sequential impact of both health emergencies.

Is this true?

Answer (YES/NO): NO